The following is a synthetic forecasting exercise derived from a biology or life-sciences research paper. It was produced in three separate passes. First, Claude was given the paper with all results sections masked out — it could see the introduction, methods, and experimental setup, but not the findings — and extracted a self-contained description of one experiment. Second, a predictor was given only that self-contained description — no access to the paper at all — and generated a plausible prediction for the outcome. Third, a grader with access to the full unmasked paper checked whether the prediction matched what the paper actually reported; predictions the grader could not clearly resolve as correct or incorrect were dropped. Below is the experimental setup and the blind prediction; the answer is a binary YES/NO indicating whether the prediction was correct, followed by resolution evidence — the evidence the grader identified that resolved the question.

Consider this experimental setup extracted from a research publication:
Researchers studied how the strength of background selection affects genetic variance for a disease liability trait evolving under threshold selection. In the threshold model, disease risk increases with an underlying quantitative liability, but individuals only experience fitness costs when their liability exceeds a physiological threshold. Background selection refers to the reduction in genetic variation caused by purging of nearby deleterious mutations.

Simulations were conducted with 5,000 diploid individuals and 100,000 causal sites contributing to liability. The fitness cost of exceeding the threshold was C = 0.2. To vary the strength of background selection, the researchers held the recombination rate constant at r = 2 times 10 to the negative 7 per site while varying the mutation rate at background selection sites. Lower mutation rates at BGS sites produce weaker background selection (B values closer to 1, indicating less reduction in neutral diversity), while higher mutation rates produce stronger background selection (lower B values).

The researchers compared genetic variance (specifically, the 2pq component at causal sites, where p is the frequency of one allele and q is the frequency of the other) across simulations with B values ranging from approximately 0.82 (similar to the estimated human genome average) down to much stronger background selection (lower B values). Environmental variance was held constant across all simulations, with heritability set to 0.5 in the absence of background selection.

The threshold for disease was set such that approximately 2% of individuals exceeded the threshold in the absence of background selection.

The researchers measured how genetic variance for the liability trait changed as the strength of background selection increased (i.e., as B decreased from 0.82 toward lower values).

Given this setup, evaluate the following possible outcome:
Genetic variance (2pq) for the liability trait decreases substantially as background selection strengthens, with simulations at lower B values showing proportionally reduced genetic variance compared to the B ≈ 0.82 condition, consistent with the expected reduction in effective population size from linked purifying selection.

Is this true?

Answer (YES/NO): YES